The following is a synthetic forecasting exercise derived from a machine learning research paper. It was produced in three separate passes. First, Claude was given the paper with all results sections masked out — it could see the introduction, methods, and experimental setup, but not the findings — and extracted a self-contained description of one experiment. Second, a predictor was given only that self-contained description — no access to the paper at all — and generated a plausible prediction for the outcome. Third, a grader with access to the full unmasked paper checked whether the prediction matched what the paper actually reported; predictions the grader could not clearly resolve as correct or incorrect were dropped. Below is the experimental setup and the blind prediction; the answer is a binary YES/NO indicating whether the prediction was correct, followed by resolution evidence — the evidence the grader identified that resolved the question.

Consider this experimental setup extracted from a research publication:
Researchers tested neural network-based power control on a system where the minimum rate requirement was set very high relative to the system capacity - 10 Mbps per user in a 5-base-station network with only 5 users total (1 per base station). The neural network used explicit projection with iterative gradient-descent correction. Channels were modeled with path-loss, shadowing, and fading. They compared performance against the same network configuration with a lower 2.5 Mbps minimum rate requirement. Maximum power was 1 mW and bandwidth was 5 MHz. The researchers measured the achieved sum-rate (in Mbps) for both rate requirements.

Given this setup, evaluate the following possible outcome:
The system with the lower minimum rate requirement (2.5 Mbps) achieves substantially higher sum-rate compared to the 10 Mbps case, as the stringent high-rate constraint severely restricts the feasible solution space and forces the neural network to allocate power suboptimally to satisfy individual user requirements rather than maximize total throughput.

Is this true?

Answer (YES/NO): NO